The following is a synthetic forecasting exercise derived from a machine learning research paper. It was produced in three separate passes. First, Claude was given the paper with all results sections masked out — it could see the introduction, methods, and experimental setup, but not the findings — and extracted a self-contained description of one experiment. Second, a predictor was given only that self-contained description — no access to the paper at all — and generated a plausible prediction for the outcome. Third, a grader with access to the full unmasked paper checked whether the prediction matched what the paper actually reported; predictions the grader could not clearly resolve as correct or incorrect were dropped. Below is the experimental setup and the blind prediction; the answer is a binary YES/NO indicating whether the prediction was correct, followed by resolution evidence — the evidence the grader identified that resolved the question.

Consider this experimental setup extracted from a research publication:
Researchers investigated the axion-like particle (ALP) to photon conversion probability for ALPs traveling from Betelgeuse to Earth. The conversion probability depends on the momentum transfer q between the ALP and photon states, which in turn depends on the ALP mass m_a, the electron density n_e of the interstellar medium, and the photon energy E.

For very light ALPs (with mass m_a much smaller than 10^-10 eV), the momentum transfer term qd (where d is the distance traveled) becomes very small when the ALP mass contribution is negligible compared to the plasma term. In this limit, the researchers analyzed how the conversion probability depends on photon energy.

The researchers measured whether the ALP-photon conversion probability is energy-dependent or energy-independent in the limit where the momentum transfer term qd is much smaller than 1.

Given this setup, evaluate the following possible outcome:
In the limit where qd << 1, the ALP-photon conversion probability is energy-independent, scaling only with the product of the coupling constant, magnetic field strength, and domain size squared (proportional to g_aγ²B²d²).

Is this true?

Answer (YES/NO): YES